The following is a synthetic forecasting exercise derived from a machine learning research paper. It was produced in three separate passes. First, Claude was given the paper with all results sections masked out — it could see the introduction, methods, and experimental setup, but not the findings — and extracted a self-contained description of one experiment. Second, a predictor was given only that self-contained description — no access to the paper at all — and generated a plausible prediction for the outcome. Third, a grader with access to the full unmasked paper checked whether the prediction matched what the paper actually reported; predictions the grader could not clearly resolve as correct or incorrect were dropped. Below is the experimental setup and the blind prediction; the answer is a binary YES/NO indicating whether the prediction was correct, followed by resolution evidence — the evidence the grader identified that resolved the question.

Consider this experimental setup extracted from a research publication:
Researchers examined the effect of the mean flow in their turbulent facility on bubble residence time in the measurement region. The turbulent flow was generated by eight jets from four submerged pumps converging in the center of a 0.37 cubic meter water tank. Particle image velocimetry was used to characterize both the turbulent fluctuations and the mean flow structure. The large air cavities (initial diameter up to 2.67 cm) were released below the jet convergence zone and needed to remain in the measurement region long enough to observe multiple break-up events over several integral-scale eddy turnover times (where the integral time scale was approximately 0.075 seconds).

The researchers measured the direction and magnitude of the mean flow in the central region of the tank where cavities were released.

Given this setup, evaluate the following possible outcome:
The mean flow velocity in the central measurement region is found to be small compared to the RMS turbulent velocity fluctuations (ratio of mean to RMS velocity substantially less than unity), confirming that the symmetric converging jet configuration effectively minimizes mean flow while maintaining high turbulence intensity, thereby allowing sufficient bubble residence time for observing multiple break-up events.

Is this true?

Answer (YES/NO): NO